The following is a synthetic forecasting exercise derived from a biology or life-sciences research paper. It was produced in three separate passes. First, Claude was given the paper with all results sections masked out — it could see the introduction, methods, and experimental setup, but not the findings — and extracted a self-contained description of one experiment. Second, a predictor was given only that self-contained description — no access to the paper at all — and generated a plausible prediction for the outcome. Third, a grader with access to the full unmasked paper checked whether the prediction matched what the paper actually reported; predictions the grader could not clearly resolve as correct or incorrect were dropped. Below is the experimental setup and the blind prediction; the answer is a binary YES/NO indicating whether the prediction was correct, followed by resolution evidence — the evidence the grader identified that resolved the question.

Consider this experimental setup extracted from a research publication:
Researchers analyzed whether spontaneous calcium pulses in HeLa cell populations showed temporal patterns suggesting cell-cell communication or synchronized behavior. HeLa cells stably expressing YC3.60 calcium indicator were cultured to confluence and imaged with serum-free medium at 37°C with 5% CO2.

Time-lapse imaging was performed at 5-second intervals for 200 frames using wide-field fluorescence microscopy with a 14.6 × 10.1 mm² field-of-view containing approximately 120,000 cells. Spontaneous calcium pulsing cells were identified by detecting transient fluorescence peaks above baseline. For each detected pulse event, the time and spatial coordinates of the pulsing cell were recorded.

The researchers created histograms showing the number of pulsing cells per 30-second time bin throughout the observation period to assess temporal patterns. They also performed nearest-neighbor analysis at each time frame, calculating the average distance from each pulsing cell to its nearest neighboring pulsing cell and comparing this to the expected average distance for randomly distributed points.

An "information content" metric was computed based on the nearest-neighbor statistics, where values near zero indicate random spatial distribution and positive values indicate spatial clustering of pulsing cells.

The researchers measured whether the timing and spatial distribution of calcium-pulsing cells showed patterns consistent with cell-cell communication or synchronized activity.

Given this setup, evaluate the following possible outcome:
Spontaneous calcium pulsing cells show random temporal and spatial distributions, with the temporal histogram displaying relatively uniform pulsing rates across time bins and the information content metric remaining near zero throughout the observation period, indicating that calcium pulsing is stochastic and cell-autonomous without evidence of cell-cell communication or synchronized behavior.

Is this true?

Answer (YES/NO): NO